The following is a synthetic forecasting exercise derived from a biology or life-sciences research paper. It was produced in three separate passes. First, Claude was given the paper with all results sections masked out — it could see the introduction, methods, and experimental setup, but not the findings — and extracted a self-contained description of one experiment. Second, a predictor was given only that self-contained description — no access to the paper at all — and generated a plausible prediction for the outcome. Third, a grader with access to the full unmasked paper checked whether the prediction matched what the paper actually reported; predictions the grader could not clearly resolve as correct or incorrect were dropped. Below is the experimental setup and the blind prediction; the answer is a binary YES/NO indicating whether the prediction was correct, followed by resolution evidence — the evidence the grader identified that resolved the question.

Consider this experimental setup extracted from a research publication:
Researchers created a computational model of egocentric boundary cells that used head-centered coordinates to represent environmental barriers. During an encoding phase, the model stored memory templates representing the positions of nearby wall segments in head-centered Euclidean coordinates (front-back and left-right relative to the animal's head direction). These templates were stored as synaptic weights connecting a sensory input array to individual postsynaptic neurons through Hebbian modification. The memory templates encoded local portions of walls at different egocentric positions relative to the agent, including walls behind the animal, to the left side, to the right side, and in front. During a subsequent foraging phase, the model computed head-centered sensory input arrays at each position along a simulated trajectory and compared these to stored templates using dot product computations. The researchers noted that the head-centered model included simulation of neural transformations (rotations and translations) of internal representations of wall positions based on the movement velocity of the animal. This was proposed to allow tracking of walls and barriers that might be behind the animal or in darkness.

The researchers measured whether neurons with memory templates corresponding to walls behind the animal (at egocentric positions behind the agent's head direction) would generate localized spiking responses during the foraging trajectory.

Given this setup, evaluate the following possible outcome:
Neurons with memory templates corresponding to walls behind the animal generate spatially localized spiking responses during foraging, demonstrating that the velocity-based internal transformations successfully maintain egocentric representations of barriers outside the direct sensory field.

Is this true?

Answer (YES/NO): YES